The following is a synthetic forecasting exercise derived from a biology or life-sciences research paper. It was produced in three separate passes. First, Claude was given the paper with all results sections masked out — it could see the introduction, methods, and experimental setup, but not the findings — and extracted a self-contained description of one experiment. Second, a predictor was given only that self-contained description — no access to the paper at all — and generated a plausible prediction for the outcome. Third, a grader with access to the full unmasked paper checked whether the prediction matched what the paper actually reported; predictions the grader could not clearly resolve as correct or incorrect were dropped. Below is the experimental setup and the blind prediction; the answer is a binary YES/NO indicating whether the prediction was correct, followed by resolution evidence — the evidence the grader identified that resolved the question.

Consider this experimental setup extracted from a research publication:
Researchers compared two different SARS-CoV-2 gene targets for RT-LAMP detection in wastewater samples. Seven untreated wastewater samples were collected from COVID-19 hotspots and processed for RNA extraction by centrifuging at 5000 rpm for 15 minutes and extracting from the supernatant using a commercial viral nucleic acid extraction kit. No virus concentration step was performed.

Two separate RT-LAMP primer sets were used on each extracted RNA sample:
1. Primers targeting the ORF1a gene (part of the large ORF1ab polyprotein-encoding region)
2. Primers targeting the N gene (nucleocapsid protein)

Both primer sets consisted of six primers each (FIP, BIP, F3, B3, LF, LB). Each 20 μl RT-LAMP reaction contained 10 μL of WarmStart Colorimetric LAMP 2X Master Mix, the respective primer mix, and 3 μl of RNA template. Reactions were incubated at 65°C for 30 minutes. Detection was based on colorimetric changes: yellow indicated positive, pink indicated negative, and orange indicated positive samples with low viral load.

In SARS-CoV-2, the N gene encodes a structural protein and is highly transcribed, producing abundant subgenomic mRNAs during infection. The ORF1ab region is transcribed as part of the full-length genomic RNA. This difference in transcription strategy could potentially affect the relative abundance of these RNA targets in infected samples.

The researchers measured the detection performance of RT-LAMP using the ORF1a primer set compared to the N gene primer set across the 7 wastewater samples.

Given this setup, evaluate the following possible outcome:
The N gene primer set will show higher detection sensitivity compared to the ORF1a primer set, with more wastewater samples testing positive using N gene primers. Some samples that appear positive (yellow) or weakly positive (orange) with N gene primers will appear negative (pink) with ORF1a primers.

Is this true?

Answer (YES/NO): YES